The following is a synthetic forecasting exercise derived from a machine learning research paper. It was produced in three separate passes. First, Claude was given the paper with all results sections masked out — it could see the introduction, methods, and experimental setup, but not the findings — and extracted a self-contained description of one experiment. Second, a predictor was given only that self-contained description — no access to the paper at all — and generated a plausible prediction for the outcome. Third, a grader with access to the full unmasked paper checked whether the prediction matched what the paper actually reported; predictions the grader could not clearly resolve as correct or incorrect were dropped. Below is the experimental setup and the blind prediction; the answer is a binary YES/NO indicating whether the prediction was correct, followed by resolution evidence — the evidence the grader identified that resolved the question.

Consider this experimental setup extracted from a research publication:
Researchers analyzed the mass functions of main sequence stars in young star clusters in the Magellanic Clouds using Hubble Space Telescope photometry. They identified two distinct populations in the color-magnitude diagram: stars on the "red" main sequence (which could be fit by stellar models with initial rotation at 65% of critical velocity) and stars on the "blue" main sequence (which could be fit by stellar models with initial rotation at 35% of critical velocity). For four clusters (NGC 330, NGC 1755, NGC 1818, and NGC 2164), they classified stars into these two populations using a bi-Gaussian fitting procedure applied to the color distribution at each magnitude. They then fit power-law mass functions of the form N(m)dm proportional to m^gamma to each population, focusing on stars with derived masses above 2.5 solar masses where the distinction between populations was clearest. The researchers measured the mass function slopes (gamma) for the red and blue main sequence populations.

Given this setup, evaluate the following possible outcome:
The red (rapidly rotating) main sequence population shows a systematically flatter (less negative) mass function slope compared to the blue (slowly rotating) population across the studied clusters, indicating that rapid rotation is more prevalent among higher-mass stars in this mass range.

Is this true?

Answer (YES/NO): NO